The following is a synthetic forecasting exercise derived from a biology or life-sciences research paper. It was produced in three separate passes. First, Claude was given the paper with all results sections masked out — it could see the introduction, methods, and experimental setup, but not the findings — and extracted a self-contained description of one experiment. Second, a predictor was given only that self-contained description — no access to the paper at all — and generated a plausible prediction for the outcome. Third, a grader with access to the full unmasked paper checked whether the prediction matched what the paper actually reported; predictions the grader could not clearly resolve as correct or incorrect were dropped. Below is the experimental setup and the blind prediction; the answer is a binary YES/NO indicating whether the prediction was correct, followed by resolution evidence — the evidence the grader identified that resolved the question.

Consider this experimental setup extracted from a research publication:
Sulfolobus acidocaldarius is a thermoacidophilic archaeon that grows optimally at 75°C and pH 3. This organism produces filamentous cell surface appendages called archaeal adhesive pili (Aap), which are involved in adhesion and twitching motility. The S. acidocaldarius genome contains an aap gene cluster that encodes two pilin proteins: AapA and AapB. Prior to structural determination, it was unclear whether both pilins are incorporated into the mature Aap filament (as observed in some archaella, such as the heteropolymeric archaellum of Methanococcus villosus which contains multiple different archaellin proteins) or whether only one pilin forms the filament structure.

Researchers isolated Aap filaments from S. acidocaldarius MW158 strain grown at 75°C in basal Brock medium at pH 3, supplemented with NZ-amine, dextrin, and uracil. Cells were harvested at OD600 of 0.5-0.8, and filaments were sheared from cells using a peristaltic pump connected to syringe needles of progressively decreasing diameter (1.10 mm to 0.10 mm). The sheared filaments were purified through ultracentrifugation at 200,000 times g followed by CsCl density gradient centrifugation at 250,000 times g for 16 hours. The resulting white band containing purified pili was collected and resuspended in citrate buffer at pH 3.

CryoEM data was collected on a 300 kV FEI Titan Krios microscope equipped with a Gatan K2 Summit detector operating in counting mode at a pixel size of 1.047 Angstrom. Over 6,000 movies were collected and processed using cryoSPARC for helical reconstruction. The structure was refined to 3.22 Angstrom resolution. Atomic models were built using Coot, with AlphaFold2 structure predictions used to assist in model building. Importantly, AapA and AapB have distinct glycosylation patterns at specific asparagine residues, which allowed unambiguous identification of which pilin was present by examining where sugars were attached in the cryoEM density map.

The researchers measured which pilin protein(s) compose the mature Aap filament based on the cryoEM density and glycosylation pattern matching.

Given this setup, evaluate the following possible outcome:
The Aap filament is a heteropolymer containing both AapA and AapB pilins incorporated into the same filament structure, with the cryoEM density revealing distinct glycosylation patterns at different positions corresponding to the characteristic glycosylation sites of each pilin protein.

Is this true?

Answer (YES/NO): NO